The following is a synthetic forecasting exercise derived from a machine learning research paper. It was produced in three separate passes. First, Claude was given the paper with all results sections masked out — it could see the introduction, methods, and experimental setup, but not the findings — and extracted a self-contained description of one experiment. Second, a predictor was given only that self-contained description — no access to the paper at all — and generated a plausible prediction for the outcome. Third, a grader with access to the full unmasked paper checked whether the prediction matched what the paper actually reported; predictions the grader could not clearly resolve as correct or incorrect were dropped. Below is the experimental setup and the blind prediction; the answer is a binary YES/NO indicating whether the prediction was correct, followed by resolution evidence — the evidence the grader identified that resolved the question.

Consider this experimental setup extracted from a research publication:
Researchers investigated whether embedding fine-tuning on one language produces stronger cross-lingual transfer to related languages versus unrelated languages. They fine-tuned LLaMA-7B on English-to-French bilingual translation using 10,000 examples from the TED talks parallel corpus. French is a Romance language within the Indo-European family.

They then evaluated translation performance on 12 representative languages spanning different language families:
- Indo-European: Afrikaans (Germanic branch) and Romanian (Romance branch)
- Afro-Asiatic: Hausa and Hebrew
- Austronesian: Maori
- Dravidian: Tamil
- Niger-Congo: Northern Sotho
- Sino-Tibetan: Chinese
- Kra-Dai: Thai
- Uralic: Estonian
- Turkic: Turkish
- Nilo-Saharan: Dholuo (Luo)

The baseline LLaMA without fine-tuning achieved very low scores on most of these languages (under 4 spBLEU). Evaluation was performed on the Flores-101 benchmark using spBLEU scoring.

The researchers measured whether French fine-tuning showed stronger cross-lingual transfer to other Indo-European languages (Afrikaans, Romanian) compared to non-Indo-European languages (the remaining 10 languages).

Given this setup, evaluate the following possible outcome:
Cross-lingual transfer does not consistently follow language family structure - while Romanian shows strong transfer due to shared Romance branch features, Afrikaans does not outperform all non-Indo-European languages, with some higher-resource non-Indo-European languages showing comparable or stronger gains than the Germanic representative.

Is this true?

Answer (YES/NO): NO